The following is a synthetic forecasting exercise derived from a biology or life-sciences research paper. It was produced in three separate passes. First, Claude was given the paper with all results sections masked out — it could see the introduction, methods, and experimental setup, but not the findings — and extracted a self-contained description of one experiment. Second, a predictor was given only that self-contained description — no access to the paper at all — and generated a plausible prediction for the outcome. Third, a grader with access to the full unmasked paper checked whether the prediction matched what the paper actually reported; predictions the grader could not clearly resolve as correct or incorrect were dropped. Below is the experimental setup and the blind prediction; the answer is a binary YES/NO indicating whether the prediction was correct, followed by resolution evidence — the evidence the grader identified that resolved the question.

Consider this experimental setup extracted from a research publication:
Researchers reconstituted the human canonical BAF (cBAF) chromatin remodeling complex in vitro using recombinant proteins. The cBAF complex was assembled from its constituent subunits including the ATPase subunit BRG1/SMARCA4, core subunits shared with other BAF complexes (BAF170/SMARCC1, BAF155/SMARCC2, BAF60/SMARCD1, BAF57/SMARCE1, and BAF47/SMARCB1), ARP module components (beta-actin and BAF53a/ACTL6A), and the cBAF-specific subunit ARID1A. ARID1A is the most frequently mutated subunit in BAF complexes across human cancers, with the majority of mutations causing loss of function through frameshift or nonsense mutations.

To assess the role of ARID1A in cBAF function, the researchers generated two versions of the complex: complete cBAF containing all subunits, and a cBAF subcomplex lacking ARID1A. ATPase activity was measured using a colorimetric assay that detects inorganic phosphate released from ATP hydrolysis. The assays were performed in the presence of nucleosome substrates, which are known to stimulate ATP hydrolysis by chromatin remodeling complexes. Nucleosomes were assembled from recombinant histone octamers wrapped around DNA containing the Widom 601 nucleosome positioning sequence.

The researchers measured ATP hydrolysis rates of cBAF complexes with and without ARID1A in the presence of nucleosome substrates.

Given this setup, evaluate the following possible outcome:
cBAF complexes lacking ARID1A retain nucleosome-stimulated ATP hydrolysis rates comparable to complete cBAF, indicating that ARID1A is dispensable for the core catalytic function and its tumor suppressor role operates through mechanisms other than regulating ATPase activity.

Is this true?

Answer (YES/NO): YES